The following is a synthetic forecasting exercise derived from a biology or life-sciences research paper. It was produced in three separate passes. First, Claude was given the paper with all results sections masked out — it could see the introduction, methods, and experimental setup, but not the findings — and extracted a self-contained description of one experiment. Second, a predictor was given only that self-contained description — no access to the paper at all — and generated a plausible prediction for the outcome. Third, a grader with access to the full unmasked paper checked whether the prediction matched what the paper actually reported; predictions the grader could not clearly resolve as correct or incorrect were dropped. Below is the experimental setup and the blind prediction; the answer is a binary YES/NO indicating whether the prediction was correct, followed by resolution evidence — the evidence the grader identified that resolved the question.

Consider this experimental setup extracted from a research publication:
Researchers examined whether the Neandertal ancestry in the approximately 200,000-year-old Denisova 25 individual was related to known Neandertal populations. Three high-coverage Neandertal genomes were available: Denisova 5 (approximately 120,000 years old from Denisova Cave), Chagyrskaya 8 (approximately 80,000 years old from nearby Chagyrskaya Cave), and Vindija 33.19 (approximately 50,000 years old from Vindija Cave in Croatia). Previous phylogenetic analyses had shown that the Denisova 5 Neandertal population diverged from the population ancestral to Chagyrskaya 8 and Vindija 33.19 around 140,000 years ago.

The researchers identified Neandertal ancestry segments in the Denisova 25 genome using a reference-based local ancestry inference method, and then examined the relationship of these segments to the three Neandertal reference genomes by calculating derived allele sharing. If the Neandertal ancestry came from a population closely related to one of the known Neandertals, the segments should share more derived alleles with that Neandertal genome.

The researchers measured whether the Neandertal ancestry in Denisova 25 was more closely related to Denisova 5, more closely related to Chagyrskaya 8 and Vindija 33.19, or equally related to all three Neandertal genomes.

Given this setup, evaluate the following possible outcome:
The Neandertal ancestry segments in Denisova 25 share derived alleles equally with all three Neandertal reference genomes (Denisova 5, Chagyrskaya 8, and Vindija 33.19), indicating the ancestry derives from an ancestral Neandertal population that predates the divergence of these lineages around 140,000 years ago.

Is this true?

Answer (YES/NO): YES